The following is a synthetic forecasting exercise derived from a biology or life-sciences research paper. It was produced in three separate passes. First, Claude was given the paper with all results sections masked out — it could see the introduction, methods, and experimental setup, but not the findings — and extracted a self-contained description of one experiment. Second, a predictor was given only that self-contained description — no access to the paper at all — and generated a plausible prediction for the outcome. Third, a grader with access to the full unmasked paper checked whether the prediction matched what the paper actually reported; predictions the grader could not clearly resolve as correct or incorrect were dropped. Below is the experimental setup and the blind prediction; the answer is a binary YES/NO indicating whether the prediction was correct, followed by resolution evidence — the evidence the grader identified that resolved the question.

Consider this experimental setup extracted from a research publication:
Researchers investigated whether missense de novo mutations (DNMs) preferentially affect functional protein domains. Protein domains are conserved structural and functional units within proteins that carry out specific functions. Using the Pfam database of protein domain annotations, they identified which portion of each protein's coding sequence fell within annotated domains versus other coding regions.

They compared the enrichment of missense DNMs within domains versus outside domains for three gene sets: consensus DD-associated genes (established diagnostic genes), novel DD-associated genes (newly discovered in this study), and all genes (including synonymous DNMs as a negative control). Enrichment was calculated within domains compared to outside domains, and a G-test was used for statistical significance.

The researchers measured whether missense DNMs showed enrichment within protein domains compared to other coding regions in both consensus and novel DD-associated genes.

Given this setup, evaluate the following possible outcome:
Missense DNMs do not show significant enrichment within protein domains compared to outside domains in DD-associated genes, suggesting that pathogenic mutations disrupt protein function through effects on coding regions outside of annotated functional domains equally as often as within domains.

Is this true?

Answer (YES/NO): NO